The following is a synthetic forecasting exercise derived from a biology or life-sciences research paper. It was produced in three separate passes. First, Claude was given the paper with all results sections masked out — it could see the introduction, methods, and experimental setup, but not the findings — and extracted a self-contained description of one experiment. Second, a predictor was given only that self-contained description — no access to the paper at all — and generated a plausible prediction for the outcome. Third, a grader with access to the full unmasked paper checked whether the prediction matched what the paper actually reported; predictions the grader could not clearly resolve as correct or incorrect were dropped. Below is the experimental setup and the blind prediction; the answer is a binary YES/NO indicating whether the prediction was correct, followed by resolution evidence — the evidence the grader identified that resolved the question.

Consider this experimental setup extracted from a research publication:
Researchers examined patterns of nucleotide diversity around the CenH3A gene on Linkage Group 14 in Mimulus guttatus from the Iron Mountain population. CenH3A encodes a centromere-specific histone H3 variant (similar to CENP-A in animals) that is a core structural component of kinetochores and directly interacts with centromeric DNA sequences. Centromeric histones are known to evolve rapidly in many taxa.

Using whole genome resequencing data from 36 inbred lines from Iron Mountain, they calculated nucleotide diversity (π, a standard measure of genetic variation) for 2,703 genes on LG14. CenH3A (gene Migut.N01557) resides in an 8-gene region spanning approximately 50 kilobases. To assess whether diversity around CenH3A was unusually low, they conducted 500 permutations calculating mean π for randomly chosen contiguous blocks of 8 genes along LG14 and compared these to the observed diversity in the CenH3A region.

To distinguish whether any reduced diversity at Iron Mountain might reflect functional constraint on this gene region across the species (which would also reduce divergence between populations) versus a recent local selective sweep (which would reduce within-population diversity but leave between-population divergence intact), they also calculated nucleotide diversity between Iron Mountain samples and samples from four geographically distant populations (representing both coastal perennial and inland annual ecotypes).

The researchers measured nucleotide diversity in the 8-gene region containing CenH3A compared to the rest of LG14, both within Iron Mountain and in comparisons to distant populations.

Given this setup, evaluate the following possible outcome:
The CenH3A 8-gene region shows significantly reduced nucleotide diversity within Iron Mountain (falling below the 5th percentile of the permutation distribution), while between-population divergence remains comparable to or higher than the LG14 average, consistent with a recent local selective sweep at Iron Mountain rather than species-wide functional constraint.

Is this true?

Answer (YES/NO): YES